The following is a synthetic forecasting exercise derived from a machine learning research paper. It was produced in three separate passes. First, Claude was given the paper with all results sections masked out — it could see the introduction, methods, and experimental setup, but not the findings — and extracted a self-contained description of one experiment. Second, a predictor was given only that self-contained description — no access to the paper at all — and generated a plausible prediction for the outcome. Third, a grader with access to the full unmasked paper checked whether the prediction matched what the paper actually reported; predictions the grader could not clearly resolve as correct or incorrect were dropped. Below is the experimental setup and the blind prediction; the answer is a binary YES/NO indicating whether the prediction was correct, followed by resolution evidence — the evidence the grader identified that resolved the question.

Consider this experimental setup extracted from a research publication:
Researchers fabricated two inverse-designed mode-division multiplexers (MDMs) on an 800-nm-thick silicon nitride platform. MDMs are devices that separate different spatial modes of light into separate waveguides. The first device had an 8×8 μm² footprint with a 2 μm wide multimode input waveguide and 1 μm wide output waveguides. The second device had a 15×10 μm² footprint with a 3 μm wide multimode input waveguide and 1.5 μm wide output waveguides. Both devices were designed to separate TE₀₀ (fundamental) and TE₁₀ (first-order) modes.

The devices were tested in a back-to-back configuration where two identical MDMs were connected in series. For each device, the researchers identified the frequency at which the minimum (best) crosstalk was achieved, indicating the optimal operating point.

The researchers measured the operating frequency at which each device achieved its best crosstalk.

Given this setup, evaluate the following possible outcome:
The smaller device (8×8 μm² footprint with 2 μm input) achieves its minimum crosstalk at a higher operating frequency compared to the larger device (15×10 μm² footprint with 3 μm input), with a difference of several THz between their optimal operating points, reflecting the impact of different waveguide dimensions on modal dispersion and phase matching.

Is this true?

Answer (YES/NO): YES